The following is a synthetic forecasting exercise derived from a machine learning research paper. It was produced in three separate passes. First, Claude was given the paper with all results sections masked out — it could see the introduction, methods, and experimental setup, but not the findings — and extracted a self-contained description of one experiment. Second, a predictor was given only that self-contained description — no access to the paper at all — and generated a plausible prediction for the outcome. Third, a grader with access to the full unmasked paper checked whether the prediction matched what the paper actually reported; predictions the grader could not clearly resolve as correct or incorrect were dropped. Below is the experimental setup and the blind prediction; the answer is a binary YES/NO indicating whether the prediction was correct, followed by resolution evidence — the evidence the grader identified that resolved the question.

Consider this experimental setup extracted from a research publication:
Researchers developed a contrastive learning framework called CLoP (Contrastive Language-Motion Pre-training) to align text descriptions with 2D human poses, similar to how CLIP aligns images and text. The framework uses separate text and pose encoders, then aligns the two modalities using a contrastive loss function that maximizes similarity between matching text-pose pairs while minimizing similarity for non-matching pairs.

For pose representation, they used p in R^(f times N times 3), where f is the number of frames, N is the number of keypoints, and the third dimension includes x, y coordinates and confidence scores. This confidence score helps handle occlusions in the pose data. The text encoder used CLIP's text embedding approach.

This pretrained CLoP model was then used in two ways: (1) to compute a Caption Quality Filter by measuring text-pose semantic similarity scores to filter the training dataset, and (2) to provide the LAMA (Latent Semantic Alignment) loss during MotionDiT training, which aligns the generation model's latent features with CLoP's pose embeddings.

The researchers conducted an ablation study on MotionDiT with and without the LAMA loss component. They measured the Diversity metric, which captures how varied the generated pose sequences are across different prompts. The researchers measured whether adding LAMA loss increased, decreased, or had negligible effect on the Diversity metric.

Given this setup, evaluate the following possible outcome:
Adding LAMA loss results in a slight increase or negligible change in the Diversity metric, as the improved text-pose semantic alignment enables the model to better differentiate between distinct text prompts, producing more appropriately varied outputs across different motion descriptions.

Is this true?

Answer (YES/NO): YES